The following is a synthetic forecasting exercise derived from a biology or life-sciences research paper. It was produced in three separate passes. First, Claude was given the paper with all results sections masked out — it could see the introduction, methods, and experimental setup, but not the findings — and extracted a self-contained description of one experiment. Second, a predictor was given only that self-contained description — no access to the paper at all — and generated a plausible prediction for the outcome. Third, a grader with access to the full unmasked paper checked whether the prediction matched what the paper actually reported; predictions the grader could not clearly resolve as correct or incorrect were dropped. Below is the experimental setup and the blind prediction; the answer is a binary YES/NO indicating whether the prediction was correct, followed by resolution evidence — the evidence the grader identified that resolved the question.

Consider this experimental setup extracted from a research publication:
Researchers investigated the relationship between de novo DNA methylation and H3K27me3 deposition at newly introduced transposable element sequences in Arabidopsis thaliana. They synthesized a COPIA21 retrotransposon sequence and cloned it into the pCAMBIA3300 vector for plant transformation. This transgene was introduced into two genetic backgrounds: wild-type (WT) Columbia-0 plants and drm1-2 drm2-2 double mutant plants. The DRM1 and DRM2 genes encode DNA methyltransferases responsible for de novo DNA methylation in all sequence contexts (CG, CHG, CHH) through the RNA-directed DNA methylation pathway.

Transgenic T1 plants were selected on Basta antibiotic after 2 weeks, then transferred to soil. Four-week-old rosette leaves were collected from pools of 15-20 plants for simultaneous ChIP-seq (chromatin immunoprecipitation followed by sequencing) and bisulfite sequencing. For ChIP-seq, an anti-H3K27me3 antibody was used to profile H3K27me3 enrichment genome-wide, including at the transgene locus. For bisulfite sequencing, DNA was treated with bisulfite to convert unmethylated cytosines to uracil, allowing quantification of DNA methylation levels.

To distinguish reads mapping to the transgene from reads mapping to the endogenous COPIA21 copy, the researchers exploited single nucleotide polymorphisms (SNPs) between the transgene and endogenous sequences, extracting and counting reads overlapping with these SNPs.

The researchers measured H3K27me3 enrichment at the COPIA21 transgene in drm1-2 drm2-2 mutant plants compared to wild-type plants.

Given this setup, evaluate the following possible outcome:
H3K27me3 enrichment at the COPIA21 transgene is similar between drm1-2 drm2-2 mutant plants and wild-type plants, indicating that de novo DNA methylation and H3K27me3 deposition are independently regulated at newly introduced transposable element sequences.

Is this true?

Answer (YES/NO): NO